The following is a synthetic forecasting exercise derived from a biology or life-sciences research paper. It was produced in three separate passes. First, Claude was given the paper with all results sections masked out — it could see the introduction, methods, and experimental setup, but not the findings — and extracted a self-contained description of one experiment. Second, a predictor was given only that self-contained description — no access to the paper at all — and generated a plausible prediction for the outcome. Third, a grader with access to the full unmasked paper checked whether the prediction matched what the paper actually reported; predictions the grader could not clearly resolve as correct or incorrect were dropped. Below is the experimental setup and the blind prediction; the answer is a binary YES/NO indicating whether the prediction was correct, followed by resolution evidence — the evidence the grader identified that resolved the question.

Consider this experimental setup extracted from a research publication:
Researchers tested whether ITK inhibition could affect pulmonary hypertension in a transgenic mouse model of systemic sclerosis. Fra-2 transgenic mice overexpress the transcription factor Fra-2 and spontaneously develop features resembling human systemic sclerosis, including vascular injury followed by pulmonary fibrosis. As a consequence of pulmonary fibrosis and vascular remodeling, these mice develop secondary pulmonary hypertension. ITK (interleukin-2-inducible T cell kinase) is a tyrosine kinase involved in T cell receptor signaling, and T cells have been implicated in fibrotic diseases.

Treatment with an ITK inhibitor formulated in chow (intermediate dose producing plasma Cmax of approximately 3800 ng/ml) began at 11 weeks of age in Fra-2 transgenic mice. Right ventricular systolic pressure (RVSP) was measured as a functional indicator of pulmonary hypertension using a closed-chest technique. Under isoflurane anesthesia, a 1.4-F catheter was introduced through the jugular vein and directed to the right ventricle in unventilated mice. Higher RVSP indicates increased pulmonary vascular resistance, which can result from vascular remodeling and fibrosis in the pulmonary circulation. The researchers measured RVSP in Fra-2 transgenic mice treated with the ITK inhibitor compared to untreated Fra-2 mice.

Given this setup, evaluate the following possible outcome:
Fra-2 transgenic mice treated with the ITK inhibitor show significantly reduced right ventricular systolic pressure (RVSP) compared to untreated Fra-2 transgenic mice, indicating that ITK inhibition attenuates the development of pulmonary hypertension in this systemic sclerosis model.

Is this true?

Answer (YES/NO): YES